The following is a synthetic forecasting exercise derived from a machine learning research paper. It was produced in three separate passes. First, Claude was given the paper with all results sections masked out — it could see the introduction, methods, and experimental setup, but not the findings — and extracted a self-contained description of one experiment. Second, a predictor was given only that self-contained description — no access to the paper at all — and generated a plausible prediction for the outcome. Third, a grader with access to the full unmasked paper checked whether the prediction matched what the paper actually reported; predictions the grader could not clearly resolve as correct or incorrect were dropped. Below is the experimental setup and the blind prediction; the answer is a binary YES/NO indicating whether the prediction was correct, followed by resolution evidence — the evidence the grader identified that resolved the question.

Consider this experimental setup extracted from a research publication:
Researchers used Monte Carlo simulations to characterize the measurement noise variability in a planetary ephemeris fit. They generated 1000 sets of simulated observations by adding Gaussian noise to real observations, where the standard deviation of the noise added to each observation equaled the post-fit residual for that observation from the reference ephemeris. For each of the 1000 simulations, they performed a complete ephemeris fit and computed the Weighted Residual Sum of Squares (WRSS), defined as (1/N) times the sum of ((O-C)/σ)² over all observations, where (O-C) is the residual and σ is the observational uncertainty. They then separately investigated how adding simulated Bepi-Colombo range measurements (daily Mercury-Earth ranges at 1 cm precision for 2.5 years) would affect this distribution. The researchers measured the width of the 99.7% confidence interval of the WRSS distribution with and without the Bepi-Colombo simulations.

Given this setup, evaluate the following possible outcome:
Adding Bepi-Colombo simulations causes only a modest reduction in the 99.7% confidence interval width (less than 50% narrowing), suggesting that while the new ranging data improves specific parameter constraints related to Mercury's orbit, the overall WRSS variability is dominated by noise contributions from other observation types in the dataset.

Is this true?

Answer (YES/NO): NO